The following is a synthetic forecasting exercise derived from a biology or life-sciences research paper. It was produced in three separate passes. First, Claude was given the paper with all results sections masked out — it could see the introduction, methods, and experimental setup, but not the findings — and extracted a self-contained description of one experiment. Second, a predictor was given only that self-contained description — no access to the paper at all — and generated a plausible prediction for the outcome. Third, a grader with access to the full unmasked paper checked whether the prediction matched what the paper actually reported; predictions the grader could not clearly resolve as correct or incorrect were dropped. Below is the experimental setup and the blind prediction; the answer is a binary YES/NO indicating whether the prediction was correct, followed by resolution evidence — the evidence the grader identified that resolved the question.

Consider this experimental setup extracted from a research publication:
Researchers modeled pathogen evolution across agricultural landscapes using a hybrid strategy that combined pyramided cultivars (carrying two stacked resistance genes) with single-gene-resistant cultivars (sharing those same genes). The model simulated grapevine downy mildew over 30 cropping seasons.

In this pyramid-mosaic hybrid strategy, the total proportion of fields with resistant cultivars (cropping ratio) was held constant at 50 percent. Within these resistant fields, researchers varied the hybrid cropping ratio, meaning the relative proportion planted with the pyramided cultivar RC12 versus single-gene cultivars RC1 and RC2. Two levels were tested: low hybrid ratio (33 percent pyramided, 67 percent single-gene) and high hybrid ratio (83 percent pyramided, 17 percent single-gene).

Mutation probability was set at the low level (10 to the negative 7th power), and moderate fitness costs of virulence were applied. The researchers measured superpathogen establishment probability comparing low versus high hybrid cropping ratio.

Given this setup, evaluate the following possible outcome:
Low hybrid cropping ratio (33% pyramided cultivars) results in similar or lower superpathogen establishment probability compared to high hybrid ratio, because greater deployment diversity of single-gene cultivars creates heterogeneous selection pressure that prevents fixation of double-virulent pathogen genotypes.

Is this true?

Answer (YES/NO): NO